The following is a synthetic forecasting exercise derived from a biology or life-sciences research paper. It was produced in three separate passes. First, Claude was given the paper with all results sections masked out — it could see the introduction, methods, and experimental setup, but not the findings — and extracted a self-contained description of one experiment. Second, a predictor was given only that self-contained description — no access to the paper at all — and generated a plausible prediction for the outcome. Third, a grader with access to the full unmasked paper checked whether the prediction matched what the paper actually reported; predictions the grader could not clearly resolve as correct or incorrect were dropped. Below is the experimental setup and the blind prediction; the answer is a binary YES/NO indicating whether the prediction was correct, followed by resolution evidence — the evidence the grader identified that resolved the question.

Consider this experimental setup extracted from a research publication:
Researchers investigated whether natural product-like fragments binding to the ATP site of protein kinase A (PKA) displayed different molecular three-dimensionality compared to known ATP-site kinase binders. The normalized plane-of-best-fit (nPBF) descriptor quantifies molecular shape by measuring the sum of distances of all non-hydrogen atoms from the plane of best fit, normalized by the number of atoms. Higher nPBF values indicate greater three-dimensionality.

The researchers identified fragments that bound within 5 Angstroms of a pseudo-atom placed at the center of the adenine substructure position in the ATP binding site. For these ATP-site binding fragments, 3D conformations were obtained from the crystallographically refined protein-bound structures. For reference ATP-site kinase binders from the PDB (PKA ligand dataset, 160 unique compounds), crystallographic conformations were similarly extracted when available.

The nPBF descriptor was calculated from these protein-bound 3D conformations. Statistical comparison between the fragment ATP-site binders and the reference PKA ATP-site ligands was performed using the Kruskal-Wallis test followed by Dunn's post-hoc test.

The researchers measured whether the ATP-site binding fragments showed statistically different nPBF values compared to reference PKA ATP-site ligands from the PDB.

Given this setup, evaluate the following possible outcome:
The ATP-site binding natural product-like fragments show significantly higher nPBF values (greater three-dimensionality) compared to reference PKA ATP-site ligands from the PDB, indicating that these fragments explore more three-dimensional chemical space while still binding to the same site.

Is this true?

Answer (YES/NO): YES